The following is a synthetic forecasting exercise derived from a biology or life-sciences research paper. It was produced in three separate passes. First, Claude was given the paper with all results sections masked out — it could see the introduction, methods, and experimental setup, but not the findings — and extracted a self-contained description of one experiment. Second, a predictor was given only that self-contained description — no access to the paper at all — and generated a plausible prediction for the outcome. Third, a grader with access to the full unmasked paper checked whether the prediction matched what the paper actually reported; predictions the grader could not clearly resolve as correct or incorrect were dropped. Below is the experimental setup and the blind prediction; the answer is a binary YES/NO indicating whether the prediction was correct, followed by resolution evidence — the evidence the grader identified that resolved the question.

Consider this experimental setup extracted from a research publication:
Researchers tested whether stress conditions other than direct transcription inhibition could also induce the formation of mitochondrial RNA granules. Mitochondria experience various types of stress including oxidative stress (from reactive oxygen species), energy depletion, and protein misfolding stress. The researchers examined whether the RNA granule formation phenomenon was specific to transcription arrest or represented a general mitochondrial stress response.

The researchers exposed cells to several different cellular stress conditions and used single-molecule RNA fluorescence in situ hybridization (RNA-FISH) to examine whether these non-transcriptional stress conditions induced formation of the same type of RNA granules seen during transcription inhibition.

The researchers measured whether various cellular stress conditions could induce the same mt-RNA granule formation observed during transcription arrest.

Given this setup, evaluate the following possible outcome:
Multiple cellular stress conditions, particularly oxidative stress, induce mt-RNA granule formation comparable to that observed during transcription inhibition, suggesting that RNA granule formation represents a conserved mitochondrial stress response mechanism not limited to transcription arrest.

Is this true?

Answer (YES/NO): NO